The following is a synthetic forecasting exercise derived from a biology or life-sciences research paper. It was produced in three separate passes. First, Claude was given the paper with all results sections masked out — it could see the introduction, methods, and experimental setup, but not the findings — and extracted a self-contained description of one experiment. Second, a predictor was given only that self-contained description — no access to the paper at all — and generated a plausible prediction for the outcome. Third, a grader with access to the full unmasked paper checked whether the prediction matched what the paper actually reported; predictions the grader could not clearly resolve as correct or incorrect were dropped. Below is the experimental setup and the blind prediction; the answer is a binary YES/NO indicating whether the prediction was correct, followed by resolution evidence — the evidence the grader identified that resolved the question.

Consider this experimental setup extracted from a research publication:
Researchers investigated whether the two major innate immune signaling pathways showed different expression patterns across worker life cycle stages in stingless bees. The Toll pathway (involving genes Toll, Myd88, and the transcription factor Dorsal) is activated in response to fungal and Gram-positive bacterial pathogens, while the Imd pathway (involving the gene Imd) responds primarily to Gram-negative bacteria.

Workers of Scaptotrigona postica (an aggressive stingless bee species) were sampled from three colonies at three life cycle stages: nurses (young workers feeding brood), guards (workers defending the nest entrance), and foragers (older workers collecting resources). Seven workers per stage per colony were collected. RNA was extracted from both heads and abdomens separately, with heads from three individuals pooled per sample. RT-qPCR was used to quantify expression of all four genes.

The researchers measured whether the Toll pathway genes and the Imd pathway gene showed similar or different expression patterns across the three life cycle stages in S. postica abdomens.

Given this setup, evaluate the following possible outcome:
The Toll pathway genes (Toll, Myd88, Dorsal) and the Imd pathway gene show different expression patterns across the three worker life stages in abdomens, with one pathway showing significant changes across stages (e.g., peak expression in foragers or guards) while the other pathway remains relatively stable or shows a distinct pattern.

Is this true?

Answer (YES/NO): NO